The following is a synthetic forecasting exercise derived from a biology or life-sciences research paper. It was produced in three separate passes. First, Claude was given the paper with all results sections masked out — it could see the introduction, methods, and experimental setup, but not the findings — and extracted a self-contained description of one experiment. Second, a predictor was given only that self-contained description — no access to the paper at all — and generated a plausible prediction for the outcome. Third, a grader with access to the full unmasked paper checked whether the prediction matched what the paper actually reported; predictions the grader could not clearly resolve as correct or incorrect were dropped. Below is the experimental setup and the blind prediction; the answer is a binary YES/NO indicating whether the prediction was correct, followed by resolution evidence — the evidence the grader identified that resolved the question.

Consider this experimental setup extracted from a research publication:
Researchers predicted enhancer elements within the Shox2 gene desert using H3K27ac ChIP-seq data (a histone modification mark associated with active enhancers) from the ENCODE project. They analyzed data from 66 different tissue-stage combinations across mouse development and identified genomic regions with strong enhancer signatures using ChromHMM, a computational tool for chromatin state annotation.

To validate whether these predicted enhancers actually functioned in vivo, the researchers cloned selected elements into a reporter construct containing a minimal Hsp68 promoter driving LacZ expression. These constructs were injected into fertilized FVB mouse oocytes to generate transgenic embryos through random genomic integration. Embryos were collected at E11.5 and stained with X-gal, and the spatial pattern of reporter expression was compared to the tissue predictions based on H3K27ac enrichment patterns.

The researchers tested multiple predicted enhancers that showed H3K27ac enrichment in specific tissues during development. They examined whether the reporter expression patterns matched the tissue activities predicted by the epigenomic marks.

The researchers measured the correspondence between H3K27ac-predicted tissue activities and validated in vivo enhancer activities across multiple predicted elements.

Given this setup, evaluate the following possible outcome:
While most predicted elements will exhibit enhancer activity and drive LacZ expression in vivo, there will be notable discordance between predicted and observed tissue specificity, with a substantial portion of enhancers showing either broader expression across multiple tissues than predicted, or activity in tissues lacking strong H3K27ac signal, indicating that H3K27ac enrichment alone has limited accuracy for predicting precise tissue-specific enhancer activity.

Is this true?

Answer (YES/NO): NO